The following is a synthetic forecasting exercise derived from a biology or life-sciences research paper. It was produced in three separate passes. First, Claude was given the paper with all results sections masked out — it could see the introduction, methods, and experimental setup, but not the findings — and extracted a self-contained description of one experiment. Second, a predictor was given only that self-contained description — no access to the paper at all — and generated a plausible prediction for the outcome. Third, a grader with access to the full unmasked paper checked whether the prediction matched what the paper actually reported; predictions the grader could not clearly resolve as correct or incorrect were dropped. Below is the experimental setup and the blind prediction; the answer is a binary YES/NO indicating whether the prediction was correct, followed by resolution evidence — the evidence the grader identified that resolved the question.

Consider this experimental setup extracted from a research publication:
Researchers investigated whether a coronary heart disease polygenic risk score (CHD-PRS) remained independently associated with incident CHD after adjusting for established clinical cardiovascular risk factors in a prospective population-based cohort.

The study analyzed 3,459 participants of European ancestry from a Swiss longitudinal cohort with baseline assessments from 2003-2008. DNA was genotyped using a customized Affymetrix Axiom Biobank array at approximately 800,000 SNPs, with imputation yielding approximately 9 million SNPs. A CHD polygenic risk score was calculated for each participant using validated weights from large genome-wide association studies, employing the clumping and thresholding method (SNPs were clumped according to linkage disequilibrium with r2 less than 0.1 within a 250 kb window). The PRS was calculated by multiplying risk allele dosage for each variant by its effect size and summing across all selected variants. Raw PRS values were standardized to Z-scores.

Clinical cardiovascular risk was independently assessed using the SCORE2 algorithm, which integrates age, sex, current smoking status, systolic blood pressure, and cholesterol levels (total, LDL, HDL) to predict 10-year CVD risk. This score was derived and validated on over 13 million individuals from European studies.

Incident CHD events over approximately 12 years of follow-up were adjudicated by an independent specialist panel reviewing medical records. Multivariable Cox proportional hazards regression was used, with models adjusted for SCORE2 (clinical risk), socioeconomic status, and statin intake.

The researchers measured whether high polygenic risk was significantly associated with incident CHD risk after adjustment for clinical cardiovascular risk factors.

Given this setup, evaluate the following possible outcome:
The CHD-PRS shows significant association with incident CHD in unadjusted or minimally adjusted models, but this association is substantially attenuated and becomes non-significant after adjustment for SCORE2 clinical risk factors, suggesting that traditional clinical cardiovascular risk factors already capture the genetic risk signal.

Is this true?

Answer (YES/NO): NO